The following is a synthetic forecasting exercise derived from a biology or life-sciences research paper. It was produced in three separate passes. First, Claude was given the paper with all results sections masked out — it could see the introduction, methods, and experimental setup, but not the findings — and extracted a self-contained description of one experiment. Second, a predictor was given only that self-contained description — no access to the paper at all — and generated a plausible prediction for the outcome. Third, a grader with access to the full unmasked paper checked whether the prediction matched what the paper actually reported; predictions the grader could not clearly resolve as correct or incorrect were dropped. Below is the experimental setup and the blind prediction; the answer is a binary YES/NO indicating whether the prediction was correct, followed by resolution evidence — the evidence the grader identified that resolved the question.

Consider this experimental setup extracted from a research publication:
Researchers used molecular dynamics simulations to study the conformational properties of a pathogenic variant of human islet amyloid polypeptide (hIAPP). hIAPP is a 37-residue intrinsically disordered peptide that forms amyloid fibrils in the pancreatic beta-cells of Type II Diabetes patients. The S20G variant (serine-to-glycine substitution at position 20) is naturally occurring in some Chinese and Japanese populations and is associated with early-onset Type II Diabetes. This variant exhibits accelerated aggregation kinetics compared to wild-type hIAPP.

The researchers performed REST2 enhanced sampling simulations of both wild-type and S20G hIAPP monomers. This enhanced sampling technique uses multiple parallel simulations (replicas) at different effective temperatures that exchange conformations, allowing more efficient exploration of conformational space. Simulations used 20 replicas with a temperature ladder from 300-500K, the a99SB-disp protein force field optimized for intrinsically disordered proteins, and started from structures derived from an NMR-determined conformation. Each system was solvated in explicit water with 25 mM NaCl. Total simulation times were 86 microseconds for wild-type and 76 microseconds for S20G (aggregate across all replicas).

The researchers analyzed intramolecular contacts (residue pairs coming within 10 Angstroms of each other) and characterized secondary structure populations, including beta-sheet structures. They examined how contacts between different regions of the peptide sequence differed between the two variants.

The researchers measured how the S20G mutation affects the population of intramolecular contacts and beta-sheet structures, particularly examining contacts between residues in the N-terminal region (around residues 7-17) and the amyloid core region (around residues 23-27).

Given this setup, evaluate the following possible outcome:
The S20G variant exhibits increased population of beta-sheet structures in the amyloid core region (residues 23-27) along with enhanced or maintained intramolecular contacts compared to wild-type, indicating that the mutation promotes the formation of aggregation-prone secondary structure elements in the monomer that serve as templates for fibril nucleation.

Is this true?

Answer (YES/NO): YES